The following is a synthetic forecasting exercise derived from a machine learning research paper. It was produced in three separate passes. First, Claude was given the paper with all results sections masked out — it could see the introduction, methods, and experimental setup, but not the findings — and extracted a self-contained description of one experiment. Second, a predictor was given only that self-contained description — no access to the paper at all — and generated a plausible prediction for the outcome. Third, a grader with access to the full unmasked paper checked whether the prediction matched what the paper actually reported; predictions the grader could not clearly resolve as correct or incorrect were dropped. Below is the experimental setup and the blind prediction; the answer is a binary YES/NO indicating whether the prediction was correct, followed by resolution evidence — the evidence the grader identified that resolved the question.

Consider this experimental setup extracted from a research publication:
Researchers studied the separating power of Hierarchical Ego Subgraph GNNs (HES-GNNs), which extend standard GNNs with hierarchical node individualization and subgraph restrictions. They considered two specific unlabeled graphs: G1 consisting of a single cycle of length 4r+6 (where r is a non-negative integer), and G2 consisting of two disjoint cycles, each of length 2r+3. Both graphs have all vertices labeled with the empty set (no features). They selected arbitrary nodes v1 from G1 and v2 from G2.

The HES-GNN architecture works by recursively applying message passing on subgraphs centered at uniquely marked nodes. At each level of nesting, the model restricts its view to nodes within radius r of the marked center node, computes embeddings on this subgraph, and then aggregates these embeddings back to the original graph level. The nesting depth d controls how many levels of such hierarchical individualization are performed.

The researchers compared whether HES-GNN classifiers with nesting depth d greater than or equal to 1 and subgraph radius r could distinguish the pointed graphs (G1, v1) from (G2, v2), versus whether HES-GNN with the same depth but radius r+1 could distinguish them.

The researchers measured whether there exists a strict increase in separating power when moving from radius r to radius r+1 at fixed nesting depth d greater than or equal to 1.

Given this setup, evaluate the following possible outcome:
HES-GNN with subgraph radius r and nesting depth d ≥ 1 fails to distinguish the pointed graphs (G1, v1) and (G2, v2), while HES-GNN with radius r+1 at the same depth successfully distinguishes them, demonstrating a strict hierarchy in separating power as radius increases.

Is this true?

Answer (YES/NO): YES